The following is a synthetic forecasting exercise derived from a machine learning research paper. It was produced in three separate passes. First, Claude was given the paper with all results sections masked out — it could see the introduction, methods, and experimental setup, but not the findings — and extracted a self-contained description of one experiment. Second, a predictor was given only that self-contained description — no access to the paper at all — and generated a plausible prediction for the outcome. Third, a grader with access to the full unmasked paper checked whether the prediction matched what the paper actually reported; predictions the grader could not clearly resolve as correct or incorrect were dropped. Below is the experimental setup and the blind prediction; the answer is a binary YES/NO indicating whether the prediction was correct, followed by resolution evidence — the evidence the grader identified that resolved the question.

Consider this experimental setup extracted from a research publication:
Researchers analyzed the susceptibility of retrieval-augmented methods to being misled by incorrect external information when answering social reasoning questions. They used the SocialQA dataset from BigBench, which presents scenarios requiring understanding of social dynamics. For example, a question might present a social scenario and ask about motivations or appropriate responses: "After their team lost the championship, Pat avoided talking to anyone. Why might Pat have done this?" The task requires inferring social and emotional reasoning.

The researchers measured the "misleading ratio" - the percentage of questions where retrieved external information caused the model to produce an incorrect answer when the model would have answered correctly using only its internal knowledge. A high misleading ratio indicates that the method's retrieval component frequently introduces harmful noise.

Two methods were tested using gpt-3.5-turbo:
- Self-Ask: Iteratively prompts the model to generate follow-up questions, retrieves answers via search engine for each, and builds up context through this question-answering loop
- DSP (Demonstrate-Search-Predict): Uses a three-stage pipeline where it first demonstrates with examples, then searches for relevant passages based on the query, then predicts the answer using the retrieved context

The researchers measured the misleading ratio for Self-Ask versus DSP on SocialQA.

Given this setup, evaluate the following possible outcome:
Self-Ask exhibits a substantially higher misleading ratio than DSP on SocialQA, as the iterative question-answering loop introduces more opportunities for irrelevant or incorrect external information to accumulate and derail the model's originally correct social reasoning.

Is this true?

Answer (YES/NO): NO